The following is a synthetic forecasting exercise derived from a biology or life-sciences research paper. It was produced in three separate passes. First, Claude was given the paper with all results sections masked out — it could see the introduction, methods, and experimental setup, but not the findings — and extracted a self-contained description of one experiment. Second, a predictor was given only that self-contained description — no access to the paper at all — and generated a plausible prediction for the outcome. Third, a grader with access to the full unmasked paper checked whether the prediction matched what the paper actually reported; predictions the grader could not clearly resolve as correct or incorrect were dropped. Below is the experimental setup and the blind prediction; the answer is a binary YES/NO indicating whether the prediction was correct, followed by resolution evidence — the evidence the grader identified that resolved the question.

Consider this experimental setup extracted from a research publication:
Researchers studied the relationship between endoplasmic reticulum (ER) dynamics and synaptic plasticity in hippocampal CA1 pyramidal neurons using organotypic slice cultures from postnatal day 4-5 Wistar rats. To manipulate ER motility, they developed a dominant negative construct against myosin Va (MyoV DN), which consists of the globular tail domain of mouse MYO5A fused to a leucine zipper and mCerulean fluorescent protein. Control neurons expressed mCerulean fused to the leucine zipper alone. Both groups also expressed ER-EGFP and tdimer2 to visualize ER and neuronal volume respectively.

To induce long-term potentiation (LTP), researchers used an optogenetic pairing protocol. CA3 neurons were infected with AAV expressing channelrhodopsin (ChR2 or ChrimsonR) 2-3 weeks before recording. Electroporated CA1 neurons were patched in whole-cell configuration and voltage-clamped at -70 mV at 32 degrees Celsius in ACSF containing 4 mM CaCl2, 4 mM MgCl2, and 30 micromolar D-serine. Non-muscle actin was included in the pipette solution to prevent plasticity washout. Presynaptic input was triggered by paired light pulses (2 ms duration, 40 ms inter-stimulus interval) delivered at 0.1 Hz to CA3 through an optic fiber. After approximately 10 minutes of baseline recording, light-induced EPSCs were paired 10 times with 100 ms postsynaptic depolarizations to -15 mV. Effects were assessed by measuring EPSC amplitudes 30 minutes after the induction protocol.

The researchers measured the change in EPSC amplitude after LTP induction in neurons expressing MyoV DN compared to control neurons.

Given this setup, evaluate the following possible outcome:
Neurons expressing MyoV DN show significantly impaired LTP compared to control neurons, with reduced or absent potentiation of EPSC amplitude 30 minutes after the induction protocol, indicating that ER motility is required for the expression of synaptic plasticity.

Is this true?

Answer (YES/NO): YES